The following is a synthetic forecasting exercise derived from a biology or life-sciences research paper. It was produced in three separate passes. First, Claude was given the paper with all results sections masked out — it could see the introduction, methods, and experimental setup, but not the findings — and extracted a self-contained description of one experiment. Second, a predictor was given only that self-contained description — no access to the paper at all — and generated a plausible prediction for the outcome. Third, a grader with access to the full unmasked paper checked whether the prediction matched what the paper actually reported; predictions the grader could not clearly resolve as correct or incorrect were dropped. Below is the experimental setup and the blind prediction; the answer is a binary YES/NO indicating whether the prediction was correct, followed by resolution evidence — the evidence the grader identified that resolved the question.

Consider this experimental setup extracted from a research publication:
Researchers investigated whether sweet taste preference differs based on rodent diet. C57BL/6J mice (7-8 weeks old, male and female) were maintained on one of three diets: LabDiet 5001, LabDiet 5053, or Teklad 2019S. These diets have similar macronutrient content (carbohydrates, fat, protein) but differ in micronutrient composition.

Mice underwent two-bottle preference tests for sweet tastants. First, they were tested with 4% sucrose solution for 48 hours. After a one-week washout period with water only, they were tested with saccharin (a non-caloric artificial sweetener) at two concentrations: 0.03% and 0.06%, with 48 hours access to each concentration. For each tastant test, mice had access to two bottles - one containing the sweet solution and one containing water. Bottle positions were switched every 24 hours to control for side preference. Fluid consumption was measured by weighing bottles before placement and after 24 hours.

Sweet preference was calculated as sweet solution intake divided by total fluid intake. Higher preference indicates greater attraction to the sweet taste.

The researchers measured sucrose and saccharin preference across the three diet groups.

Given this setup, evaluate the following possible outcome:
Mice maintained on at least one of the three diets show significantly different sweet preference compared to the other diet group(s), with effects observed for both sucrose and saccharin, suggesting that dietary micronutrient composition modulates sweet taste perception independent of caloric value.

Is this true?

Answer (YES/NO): NO